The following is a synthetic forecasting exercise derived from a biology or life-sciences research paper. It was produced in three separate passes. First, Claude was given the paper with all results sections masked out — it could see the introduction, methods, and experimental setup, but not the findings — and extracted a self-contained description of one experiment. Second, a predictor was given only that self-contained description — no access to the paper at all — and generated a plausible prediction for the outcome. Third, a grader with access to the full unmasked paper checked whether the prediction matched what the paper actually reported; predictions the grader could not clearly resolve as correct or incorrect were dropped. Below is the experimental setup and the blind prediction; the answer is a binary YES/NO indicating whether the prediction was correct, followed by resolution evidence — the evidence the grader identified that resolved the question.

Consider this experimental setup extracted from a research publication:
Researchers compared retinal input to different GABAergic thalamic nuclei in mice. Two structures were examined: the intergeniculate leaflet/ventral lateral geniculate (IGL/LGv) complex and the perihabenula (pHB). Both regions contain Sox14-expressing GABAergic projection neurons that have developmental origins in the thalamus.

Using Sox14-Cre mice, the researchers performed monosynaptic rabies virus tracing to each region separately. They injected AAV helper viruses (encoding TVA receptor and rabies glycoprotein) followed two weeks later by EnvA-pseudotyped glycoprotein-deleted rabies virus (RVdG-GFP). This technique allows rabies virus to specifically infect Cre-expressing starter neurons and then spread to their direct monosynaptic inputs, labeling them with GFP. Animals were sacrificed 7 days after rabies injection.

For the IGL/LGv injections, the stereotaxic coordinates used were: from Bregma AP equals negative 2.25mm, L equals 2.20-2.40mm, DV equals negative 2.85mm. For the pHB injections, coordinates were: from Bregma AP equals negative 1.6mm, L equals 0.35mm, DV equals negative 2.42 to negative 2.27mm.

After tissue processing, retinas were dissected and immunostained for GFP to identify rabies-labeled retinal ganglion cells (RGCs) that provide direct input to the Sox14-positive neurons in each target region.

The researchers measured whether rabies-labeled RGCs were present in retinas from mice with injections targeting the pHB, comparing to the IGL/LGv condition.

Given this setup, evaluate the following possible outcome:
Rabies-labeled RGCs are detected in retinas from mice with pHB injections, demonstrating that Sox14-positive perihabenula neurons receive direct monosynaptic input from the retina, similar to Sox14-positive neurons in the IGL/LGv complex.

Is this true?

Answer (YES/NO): NO